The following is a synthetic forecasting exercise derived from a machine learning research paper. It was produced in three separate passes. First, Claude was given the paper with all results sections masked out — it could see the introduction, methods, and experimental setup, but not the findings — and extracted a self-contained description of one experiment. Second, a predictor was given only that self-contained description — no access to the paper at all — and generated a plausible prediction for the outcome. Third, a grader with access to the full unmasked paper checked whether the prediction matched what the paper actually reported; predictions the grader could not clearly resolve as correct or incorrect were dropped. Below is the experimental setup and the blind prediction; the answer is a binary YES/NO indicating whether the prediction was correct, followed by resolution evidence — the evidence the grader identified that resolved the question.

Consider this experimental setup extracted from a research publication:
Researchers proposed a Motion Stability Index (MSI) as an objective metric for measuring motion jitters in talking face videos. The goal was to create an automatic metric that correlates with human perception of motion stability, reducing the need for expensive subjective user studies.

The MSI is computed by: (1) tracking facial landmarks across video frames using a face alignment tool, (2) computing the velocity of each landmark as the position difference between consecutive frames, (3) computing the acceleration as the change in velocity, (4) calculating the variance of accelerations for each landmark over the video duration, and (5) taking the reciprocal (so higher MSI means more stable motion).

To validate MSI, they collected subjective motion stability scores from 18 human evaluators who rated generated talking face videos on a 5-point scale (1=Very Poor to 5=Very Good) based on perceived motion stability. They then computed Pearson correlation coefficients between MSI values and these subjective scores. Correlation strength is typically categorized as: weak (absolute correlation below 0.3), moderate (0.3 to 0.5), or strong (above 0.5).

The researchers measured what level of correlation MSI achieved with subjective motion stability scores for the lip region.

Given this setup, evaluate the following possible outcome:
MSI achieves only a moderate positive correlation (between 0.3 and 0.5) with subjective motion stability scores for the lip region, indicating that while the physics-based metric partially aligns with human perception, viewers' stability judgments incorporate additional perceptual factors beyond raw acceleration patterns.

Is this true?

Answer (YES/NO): YES